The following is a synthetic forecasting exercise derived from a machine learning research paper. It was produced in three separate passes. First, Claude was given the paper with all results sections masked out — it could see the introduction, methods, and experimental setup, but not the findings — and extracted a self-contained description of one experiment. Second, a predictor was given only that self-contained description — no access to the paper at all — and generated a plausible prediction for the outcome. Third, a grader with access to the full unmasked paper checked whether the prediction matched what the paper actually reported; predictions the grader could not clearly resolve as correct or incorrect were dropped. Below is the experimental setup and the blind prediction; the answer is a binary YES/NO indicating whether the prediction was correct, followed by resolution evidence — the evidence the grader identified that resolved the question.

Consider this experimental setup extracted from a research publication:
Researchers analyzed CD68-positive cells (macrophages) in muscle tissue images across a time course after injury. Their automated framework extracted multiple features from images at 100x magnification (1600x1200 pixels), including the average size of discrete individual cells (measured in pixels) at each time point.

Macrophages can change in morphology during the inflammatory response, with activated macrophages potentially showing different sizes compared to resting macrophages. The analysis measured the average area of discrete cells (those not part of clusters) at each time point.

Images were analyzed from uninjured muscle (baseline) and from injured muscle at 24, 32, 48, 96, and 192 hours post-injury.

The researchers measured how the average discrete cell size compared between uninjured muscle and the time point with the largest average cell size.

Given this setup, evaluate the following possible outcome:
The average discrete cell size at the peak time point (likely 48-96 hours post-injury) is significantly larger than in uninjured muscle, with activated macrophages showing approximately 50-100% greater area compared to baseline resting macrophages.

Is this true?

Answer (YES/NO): YES